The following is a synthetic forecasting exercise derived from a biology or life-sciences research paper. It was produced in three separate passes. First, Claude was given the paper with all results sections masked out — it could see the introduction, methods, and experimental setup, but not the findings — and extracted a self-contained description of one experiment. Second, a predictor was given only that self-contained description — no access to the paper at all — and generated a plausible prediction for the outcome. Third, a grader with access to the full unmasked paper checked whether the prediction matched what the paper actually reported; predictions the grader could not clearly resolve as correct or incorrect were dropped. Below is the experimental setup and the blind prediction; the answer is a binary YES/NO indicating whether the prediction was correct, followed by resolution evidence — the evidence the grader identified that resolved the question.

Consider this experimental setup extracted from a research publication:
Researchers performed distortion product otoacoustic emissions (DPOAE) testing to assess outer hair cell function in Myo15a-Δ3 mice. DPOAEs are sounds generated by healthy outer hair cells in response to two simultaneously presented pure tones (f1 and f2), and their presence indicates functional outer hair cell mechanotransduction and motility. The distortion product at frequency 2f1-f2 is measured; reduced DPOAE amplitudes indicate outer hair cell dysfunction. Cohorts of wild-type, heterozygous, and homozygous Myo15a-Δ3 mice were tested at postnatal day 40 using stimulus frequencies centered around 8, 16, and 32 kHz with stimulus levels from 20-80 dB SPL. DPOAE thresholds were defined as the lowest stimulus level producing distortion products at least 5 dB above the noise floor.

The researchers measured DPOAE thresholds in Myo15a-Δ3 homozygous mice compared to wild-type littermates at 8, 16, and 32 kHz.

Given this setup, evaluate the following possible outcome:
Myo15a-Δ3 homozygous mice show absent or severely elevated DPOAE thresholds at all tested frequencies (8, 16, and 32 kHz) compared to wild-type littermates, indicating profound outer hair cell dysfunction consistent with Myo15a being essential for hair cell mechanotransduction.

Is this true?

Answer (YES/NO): YES